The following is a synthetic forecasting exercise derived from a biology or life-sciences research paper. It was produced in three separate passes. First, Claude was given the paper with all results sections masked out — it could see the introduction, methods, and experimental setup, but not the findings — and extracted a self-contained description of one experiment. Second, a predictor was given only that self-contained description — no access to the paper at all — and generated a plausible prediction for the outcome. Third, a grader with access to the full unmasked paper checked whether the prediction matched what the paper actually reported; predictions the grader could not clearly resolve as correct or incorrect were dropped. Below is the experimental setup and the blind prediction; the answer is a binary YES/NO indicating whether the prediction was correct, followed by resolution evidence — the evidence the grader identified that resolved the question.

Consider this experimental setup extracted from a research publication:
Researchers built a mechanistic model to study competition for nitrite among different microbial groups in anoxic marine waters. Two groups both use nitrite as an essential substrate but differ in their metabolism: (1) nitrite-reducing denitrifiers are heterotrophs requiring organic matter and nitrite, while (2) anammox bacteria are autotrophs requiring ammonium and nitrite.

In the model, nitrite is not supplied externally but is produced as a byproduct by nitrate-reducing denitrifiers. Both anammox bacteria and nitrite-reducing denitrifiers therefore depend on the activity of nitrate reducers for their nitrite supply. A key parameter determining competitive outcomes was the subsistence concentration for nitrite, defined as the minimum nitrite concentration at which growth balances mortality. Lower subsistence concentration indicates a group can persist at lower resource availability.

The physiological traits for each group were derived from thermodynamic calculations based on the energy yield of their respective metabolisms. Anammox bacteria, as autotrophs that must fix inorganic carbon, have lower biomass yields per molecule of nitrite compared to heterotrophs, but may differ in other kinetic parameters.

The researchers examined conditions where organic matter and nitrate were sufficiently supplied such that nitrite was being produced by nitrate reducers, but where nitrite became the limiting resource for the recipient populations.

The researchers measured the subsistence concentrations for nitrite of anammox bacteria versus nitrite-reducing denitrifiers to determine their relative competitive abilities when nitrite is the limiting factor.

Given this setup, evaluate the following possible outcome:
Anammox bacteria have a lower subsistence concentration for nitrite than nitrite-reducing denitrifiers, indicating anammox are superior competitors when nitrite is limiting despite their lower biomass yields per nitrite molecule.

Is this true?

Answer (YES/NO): YES